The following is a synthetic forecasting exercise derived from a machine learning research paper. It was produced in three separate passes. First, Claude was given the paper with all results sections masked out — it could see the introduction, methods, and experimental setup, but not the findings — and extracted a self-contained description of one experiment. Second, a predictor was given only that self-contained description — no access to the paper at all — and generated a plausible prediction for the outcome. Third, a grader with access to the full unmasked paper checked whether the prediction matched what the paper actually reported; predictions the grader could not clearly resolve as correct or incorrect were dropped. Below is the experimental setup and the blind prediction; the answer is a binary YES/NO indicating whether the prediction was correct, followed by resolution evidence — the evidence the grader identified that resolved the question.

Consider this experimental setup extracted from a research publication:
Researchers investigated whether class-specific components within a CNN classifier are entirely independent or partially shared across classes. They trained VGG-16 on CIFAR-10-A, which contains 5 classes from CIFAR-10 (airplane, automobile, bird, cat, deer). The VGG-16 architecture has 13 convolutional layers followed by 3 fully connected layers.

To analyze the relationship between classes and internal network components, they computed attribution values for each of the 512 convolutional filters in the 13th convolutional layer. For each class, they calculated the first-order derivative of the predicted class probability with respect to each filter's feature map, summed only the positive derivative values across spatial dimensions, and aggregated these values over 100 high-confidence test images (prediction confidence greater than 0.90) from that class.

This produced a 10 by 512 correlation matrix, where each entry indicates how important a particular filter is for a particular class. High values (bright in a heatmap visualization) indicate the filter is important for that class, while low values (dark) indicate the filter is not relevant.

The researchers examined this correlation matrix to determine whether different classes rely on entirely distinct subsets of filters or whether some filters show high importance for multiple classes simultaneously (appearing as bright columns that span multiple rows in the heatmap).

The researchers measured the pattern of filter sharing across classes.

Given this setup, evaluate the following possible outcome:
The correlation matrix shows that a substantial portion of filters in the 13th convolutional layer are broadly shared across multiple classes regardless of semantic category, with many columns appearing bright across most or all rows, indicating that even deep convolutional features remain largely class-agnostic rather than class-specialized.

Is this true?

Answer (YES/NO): NO